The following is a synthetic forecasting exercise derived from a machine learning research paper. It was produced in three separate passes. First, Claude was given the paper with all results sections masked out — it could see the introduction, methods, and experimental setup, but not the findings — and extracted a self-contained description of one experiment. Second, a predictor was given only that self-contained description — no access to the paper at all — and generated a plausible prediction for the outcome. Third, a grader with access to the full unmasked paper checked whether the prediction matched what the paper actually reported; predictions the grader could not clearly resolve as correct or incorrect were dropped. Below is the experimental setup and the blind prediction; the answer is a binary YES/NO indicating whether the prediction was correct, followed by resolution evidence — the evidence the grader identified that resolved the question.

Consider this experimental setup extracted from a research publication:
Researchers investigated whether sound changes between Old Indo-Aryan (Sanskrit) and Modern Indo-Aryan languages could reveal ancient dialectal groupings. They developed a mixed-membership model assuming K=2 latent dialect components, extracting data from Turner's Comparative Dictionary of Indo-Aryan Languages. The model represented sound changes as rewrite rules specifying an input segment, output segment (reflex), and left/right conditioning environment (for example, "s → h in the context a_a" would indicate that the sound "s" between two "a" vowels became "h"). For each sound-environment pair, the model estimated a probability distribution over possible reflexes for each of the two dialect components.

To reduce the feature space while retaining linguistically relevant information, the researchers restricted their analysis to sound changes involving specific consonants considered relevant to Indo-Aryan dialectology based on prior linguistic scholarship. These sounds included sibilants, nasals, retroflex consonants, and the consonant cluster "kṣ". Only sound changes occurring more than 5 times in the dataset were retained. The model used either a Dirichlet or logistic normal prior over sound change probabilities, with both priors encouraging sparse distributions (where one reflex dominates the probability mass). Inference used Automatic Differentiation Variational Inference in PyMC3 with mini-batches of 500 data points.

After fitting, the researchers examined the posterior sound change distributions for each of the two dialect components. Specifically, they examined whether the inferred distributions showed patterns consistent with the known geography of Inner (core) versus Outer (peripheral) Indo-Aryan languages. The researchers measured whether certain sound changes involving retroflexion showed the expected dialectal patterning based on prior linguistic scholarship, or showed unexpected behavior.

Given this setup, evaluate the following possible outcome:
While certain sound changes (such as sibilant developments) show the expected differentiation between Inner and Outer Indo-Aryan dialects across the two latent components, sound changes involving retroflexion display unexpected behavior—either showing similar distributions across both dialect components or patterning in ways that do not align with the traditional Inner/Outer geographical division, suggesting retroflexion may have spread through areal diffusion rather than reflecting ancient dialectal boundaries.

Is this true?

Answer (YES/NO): YES